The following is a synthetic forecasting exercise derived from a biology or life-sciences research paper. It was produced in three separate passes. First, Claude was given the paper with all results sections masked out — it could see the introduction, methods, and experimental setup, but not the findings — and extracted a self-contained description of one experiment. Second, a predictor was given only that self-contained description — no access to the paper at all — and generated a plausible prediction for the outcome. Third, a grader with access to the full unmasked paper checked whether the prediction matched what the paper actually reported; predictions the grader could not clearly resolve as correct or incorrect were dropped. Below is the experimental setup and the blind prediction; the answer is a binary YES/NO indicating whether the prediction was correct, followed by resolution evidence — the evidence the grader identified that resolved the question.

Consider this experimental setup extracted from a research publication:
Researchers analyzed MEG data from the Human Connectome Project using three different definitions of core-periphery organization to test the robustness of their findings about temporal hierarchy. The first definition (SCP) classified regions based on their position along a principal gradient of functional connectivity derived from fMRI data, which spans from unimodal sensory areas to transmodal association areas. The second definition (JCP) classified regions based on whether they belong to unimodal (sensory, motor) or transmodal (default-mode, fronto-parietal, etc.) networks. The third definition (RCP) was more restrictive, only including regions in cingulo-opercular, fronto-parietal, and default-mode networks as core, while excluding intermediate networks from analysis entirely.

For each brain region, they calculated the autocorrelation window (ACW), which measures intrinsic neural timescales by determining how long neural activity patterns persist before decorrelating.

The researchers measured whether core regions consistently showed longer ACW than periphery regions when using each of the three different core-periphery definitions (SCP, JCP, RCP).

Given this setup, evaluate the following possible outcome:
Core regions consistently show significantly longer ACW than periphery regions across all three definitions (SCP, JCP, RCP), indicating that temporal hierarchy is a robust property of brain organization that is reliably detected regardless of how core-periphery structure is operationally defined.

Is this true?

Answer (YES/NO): YES